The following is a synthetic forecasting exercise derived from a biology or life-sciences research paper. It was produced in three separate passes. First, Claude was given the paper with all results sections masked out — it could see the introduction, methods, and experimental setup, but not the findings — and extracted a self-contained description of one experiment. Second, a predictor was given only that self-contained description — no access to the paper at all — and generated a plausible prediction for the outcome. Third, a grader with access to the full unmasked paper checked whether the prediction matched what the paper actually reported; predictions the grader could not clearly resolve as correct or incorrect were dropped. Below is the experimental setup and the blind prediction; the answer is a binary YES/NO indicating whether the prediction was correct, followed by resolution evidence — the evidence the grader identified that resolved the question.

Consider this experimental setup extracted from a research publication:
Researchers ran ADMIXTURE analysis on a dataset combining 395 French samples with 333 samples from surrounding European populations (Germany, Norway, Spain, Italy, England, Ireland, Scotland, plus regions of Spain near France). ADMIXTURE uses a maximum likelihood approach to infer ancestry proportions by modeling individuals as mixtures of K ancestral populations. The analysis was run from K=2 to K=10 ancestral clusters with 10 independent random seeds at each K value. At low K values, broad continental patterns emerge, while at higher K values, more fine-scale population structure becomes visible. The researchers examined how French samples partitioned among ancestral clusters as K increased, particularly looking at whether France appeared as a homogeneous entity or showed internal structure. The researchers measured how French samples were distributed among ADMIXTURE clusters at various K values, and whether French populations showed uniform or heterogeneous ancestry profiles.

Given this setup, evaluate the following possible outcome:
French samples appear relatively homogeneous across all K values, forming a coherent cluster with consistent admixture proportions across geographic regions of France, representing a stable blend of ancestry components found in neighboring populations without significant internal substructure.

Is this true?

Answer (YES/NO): NO